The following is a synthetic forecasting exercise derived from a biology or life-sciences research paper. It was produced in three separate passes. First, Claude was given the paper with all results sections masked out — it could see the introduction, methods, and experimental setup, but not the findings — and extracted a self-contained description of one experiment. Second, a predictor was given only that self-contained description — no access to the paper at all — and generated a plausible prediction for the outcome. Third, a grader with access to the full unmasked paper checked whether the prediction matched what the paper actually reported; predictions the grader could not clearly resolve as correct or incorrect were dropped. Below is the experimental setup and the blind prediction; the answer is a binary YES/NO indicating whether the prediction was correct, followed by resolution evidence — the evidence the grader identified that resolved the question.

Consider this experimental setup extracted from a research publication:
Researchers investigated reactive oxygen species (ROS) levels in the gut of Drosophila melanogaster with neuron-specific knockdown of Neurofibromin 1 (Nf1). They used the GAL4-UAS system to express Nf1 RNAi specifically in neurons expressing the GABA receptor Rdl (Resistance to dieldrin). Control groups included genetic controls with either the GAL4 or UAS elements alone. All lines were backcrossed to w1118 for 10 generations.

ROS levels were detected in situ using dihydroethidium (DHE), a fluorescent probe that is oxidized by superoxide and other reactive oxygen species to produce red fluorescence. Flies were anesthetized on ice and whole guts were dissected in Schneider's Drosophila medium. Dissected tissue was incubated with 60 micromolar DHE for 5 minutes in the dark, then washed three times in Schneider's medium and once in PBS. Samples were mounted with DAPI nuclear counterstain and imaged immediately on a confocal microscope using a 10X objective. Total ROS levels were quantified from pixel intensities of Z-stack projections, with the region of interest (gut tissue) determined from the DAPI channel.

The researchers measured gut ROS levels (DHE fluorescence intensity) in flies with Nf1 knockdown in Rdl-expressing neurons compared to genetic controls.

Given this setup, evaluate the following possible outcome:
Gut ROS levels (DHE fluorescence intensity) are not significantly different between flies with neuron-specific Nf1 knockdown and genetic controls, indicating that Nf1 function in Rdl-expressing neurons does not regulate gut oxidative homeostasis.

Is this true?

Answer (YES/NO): NO